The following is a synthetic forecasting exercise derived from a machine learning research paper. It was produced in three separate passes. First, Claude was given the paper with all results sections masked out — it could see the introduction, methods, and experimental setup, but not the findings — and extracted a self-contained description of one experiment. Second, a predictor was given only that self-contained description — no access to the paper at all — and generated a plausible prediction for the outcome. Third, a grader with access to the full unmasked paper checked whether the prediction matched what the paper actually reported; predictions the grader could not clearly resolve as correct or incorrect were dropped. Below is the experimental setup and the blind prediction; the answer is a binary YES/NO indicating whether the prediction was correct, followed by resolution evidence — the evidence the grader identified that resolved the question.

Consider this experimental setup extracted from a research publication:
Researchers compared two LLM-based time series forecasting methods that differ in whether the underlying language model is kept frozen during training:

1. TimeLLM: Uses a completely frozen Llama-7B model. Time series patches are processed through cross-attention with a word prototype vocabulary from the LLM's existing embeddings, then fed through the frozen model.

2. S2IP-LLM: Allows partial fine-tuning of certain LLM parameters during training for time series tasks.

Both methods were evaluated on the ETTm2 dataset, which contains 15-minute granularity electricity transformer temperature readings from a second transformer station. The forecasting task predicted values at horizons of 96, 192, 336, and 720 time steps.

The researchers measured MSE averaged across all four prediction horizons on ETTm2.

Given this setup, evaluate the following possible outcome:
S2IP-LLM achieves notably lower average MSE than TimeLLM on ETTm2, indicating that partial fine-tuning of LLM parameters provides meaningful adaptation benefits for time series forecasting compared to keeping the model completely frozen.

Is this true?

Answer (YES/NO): NO